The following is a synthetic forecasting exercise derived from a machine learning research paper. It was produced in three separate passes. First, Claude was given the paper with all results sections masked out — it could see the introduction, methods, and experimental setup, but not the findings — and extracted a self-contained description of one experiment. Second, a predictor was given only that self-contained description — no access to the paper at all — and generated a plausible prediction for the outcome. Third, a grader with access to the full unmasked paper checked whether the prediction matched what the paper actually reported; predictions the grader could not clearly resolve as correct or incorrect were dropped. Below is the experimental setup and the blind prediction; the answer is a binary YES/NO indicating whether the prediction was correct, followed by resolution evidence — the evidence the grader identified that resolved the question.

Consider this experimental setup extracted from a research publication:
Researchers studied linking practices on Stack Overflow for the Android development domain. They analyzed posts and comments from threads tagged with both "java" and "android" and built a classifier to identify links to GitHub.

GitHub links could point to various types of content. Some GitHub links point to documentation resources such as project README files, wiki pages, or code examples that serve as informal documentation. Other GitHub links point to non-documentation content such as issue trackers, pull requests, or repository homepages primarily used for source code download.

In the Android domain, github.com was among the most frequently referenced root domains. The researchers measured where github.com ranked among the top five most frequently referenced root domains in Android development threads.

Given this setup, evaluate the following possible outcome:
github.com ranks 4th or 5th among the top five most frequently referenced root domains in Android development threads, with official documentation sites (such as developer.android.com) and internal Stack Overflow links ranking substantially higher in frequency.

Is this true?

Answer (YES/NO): YES